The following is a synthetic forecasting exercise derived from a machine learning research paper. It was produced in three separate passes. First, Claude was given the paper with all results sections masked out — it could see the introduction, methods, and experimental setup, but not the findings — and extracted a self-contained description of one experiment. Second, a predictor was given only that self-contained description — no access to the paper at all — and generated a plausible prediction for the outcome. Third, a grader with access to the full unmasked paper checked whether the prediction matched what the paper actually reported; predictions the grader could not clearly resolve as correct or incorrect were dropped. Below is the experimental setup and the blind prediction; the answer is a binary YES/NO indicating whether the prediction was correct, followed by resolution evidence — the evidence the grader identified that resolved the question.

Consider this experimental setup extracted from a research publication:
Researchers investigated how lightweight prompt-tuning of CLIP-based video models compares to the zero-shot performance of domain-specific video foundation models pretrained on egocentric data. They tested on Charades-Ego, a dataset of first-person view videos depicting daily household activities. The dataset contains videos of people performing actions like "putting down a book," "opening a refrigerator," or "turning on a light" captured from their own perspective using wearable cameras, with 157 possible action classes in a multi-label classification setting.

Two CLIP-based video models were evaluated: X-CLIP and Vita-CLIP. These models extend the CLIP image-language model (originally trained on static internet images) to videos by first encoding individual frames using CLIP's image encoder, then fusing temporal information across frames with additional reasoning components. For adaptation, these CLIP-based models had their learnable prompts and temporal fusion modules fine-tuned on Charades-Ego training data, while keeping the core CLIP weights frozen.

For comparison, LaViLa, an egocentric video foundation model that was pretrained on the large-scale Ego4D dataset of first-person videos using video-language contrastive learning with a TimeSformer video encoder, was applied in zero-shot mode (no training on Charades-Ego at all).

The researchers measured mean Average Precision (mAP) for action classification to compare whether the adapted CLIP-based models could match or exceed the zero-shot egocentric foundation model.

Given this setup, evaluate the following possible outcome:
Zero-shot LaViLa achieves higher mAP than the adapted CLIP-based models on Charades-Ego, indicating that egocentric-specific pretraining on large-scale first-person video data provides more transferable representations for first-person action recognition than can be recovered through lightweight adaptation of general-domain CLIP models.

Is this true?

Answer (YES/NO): NO